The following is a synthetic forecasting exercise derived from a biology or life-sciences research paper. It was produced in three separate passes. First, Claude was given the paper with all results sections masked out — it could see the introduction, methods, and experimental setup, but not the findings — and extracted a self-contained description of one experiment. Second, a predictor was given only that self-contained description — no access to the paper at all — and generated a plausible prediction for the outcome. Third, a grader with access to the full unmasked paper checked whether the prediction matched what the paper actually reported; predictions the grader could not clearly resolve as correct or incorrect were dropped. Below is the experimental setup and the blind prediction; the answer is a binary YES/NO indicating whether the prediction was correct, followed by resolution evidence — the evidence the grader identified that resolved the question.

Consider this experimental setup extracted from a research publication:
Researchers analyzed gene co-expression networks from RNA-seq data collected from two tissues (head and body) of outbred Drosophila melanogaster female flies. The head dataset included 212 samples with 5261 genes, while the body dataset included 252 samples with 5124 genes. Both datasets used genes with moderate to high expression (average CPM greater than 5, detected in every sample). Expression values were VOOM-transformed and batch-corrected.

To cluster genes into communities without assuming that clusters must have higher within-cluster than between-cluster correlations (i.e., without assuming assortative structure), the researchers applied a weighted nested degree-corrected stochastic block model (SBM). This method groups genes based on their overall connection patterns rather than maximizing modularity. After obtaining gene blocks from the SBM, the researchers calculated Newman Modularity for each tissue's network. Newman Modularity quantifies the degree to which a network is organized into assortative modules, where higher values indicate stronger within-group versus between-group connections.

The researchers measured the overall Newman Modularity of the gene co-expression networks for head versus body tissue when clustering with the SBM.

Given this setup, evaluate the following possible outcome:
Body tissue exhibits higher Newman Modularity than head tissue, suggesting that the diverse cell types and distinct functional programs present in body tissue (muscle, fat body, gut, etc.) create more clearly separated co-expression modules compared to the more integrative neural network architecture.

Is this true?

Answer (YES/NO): NO